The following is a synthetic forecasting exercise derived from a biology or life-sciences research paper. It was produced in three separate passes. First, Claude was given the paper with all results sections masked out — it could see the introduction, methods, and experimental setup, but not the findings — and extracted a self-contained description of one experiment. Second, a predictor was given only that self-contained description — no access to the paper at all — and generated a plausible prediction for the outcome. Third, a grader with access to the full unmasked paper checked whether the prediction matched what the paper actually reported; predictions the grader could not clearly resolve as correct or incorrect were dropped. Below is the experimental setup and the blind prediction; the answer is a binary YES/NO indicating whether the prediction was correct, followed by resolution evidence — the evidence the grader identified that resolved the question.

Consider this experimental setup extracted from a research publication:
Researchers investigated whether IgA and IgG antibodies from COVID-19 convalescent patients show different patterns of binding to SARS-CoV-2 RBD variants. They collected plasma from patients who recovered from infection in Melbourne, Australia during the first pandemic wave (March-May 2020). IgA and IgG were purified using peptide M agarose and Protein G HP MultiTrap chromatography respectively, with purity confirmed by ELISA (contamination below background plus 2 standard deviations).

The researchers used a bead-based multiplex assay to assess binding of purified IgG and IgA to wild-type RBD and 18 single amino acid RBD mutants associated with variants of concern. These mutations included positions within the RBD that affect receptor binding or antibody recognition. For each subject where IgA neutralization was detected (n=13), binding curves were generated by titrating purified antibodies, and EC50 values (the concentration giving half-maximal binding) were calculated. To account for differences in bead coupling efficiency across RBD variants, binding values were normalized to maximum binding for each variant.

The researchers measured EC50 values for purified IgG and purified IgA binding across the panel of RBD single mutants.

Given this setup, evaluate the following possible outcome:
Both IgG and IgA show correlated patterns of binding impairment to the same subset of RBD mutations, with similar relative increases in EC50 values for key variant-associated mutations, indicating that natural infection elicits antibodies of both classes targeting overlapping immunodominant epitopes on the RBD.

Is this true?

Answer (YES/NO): NO